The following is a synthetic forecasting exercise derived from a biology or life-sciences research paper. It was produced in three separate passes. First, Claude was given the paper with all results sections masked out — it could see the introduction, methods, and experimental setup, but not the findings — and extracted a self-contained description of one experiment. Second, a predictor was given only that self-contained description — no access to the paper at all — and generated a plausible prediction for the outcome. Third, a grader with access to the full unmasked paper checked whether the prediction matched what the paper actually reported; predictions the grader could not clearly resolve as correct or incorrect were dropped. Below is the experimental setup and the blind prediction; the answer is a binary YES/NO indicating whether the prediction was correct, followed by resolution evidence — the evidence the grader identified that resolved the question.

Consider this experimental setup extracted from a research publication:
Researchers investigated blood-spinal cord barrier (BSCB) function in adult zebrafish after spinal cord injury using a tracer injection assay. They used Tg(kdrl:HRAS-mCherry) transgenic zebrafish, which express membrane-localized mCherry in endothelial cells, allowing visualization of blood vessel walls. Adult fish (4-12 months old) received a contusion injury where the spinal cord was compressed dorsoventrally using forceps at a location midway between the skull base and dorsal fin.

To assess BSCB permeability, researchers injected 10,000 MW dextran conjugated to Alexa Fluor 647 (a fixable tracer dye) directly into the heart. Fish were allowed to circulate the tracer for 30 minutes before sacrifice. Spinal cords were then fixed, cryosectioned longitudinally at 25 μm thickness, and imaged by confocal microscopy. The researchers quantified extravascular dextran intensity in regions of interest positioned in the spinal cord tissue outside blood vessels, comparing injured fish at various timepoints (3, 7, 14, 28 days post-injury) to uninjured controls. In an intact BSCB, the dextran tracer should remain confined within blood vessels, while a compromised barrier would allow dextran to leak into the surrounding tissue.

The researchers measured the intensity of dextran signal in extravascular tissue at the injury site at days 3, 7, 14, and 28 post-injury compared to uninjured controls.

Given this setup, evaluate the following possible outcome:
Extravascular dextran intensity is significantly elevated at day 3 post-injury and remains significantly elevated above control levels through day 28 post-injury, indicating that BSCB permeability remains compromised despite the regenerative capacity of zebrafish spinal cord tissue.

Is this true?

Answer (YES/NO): NO